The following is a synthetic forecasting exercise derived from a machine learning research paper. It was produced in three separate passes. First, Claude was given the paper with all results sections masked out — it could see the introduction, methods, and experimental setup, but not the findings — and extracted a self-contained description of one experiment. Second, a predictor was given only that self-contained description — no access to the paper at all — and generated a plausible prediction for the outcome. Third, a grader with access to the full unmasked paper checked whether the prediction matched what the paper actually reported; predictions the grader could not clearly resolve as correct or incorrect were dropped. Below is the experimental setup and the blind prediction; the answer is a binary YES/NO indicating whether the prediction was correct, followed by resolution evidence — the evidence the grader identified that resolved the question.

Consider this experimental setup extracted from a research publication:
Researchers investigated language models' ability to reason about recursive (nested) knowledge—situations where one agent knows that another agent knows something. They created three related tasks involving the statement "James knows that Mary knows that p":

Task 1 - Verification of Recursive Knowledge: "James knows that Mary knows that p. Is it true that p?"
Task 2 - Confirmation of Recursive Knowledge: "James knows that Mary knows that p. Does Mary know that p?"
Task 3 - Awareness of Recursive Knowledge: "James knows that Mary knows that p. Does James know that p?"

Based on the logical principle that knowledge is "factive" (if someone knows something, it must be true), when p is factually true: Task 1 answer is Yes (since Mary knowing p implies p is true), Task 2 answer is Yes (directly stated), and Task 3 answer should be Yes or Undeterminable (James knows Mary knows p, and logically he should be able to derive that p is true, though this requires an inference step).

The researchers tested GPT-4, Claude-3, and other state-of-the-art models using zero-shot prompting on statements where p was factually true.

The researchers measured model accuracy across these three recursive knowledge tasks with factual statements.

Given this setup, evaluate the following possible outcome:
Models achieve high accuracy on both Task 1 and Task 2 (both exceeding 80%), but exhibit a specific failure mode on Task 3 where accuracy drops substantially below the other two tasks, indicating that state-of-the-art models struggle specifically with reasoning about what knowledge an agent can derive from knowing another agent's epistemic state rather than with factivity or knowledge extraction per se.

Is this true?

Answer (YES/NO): NO